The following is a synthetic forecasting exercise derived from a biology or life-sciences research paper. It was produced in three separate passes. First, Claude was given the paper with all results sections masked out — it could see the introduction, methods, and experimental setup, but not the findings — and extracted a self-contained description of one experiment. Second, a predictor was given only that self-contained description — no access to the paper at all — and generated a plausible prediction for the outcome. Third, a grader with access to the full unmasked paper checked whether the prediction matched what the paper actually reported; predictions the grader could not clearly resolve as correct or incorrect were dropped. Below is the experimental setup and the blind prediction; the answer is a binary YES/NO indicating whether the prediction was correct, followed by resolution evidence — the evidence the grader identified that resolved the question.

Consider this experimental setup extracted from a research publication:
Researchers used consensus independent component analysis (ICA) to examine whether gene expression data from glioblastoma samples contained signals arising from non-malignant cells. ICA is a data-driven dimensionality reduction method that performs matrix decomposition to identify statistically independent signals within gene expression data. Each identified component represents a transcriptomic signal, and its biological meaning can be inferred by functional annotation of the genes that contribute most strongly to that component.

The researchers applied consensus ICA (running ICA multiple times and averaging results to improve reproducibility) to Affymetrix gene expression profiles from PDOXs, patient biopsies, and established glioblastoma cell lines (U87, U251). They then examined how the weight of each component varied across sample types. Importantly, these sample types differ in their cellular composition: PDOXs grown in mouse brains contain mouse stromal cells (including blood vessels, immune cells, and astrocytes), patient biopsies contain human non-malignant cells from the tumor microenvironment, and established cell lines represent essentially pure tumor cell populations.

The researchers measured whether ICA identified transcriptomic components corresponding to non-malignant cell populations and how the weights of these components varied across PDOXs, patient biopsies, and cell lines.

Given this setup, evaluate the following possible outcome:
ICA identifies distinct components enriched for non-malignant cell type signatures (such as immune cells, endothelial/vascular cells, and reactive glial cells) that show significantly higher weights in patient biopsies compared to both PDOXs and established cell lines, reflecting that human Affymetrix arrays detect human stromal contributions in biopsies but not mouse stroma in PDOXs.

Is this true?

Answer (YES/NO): YES